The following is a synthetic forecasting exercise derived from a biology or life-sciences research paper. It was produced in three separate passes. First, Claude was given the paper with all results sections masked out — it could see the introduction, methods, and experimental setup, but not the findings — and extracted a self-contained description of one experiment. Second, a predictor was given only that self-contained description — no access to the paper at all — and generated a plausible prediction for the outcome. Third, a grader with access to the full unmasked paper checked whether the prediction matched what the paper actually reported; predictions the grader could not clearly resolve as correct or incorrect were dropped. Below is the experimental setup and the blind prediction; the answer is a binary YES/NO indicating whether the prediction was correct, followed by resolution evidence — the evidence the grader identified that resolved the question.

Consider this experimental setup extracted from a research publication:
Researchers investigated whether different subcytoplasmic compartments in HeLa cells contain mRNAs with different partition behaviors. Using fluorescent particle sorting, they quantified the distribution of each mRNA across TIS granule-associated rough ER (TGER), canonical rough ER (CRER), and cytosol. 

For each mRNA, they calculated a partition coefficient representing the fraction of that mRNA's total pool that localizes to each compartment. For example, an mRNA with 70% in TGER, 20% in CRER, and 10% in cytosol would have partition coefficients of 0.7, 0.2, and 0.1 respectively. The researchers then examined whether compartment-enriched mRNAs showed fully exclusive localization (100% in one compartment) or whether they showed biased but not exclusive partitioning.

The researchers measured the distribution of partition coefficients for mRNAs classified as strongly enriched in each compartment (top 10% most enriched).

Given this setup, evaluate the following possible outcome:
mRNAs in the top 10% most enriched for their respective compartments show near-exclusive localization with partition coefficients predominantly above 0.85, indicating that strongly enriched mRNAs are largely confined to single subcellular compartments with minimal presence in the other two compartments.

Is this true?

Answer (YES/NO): NO